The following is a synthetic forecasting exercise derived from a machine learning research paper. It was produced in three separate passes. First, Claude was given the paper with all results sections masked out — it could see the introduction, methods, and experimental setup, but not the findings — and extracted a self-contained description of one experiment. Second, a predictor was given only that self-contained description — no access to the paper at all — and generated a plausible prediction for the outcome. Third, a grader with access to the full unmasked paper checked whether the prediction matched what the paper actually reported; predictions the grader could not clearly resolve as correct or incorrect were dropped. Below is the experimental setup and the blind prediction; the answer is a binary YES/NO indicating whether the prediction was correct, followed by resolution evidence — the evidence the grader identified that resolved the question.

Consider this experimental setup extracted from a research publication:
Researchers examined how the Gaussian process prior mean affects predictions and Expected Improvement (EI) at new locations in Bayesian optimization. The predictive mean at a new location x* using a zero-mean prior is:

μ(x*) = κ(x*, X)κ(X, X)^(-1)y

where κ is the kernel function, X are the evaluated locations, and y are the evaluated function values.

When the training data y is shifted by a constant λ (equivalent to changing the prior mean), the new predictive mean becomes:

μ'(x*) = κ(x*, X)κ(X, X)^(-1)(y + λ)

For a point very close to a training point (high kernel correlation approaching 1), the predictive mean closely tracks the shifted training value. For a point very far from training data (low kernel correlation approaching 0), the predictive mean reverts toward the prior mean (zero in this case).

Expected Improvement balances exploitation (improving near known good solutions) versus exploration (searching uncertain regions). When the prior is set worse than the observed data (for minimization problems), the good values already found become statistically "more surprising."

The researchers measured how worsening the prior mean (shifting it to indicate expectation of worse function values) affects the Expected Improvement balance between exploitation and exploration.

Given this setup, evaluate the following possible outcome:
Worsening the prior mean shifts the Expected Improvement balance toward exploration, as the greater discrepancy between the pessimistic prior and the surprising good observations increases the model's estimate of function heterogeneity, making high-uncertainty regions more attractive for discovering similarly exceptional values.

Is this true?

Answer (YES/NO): NO